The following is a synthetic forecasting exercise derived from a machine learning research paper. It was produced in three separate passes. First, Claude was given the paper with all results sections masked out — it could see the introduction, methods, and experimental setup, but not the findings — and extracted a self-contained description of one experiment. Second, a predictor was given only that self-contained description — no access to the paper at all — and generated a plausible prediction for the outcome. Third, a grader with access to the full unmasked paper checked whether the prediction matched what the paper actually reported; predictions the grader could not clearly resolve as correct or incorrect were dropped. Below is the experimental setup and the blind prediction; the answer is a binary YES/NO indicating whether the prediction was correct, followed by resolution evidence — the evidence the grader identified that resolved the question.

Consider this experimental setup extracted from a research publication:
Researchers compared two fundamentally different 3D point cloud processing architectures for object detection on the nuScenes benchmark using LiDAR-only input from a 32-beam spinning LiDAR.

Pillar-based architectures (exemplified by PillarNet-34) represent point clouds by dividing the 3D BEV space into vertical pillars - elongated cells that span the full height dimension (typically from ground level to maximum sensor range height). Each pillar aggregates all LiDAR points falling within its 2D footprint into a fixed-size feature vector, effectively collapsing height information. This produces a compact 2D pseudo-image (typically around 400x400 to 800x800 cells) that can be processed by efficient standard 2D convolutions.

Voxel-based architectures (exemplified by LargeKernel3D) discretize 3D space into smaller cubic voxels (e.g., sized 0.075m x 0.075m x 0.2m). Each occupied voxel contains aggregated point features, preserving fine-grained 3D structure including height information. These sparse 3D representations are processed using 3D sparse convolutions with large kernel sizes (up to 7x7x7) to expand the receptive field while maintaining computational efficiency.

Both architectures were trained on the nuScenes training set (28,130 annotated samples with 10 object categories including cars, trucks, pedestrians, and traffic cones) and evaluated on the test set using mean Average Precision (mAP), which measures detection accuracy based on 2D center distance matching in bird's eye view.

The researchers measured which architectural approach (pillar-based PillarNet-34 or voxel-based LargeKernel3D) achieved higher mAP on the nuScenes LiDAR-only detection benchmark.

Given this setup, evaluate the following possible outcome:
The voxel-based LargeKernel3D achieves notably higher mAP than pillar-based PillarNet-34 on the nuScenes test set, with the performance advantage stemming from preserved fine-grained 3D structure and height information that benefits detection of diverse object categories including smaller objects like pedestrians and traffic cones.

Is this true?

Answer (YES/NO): NO